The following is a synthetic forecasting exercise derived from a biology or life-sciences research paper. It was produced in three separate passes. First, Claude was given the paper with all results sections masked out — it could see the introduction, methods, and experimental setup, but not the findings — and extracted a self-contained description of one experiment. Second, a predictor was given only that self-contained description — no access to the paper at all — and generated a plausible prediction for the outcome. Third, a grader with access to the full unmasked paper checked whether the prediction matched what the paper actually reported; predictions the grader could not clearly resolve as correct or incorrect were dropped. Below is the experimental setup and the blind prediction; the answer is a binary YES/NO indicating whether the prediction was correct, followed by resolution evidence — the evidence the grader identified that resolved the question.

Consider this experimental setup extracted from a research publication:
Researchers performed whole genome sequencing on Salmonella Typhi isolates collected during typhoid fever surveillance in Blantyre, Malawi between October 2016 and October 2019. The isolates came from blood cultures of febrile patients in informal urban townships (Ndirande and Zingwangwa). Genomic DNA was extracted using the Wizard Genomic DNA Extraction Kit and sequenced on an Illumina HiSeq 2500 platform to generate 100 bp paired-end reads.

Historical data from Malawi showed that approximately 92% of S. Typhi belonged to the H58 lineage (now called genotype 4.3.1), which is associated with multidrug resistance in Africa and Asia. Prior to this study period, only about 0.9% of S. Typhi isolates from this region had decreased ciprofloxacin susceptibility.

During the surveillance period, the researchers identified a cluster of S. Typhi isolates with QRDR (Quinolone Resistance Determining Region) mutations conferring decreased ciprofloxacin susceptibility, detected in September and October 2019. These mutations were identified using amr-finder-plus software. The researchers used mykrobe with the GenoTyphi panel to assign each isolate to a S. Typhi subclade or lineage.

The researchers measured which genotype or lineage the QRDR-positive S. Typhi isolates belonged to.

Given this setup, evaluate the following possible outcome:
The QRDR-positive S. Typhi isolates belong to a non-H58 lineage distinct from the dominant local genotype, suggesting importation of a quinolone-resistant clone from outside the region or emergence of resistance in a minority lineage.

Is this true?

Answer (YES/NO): NO